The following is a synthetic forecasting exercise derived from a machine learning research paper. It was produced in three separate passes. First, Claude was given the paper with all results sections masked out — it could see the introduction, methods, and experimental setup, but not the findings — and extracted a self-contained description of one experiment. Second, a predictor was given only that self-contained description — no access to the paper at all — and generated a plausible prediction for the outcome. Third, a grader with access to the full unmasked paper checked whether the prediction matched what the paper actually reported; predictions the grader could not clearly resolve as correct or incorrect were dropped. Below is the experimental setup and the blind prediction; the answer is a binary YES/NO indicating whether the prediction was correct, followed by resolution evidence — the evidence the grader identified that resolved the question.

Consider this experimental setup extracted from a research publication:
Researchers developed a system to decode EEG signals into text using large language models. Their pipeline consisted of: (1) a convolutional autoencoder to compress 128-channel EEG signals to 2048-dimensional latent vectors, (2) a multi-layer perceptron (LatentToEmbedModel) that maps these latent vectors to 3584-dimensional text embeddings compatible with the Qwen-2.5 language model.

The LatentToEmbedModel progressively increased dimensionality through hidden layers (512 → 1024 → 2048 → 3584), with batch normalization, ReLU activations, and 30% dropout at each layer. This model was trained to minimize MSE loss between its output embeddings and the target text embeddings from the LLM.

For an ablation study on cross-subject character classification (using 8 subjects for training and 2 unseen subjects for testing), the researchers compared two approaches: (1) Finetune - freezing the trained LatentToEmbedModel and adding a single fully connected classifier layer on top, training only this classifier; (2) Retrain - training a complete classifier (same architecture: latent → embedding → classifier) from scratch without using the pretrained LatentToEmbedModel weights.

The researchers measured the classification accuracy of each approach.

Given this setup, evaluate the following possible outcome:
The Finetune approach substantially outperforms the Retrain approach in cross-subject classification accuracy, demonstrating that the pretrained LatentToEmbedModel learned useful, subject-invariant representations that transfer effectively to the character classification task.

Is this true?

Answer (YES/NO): YES